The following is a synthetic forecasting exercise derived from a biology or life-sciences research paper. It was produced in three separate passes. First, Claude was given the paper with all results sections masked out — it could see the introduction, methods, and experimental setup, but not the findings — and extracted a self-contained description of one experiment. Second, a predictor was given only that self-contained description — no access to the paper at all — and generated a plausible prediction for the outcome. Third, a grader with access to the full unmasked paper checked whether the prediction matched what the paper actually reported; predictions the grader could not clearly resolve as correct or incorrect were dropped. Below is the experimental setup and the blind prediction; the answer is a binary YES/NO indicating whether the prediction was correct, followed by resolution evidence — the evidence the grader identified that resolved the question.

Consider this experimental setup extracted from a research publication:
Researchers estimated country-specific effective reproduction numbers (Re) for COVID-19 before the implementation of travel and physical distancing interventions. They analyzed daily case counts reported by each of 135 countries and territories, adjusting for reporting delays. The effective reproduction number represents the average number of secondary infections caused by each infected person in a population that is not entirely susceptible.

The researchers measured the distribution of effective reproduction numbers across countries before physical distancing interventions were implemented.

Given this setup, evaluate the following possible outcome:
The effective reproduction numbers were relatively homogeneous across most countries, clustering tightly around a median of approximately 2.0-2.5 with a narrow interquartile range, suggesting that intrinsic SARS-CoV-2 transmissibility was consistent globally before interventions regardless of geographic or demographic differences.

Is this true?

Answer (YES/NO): YES